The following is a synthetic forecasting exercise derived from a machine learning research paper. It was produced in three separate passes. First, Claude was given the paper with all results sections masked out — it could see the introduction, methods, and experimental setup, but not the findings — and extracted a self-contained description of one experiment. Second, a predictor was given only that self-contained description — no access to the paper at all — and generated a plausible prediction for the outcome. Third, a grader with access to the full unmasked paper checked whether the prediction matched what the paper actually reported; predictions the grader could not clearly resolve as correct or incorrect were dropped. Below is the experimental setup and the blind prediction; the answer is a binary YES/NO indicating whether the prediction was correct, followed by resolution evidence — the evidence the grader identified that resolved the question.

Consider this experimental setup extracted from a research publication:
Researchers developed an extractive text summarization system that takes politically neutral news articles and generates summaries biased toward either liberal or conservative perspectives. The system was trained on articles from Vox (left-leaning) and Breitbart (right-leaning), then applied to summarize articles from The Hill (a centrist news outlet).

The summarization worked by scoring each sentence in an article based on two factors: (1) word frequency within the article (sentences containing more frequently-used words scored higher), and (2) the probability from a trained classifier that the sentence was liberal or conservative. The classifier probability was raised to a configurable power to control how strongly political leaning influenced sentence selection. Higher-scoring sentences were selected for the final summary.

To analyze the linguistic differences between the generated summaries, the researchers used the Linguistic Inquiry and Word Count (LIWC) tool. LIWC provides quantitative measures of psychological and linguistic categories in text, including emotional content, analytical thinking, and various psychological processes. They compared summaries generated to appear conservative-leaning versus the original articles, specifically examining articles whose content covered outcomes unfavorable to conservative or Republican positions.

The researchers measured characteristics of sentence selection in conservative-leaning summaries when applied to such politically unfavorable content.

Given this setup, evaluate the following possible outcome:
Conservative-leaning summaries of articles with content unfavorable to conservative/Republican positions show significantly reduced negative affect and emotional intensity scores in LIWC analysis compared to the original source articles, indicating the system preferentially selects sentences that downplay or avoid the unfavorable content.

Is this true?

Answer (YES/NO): NO